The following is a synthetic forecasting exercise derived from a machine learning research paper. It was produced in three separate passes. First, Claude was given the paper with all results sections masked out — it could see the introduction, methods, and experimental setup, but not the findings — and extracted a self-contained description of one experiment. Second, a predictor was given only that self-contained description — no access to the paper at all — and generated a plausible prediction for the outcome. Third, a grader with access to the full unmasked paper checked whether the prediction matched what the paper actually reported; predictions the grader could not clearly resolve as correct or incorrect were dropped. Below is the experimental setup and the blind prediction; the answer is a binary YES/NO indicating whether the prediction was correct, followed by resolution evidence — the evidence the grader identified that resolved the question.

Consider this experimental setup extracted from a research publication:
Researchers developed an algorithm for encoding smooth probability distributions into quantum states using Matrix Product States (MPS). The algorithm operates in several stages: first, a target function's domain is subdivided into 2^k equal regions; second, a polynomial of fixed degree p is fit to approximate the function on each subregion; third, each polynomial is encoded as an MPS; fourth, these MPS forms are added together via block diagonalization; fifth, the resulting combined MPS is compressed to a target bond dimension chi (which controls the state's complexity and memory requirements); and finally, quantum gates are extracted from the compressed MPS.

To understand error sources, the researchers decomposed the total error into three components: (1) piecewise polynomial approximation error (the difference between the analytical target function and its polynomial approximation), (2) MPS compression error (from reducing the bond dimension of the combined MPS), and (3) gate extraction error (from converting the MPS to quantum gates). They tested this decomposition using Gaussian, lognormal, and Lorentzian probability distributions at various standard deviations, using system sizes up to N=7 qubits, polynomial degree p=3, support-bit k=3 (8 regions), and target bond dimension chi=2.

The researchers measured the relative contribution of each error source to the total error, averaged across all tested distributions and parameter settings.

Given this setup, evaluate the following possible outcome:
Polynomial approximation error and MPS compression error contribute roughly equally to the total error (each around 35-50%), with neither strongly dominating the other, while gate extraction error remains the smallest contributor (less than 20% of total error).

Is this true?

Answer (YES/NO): NO